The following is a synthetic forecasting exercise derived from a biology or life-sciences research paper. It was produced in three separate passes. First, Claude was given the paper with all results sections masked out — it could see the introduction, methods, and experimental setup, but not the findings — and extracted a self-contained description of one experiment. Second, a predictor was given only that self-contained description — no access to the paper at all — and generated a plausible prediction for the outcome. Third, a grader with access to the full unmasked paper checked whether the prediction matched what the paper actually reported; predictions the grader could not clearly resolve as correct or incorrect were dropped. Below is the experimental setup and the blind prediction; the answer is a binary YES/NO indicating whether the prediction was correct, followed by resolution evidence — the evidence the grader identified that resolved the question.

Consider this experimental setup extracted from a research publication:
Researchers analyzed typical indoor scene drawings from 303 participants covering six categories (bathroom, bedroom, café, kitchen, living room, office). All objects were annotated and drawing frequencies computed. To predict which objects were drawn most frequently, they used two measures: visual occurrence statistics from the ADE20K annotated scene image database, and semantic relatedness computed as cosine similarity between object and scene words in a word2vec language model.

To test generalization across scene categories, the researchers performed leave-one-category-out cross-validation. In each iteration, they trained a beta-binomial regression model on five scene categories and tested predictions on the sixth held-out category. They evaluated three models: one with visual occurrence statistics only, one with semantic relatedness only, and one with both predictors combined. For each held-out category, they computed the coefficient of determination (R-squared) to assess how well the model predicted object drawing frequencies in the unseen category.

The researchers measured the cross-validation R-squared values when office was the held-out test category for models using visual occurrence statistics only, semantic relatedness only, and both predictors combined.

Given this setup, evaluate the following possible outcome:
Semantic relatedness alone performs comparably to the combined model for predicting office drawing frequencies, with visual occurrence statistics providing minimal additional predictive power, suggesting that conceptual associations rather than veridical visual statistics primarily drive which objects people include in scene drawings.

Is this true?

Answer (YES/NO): NO